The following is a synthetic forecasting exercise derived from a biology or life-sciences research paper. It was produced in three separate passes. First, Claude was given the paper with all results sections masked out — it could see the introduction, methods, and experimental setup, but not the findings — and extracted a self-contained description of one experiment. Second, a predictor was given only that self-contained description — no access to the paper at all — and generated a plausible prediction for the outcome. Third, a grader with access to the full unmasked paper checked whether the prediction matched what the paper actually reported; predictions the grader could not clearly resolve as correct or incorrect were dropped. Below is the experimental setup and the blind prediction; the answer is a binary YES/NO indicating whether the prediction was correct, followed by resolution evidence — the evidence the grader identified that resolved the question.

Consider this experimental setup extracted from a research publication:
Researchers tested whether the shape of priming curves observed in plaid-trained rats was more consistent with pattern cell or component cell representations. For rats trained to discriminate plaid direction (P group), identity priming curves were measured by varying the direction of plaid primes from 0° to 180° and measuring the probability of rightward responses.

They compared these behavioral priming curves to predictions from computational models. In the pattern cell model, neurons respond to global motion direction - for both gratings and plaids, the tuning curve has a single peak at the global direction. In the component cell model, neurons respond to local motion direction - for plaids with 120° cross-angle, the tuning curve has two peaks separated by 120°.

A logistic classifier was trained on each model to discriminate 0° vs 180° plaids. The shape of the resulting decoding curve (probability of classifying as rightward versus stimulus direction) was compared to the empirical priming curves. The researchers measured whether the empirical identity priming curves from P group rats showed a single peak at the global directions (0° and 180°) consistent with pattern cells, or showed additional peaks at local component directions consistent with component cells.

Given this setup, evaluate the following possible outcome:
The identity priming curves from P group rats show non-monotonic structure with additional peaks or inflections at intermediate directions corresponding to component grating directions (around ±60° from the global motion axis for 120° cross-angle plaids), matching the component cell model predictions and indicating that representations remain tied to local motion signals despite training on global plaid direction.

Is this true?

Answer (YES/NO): NO